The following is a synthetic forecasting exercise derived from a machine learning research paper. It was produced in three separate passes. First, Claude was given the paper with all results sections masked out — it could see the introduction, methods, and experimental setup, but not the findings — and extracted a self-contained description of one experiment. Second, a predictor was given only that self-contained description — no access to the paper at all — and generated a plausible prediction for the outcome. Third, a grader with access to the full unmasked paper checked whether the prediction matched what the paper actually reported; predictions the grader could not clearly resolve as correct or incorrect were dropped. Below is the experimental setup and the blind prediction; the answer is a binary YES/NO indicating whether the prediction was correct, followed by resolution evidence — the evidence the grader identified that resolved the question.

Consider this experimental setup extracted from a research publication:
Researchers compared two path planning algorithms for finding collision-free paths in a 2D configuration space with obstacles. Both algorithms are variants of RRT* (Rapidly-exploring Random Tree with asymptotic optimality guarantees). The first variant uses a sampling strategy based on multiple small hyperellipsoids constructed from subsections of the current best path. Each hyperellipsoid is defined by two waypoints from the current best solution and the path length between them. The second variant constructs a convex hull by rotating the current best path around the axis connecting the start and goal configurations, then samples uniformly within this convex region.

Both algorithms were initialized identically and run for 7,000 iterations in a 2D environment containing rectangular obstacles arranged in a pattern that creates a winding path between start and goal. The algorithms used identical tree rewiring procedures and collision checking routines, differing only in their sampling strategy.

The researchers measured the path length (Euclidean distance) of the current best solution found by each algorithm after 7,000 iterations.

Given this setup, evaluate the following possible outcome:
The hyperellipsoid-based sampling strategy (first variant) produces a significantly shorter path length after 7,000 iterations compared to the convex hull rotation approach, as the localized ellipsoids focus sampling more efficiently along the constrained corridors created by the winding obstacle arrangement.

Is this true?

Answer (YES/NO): NO